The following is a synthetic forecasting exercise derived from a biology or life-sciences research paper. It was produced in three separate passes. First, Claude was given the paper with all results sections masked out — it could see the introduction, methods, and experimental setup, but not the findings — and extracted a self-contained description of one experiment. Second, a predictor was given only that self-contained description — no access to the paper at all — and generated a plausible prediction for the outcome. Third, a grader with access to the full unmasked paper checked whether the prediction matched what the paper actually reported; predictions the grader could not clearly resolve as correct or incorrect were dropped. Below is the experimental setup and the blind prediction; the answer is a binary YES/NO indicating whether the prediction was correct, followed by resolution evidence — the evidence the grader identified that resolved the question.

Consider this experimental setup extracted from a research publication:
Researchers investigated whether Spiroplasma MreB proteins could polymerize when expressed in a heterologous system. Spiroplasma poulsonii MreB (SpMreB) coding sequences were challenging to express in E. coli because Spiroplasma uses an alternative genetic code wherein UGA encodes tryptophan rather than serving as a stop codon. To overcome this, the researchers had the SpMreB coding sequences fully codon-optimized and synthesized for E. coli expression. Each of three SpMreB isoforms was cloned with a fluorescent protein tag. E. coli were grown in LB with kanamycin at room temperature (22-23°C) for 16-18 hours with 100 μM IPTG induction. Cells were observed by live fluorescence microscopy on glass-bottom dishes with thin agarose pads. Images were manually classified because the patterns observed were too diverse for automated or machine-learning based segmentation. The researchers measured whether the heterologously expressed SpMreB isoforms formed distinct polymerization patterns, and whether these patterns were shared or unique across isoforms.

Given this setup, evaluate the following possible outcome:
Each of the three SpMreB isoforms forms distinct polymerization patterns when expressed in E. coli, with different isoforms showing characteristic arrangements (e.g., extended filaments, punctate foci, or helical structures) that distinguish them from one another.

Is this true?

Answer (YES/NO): YES